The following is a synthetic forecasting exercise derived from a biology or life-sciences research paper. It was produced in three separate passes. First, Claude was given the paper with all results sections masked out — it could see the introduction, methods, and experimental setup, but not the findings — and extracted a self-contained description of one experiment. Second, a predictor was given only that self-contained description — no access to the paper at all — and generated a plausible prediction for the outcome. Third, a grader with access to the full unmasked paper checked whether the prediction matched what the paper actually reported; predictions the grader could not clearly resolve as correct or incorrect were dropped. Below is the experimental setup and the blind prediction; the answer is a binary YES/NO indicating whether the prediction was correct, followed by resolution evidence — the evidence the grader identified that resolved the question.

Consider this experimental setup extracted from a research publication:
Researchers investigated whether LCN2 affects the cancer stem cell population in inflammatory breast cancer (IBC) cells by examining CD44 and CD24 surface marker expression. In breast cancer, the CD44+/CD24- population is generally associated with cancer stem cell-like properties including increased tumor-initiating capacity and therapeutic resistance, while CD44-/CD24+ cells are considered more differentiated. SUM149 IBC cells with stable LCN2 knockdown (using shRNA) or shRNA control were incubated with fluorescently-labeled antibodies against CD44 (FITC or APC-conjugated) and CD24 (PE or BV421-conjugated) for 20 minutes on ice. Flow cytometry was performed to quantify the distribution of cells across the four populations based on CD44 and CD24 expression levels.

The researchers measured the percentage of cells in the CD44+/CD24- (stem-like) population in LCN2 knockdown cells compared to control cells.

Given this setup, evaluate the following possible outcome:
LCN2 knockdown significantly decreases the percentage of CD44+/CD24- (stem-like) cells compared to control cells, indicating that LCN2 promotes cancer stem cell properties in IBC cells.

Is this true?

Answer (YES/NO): YES